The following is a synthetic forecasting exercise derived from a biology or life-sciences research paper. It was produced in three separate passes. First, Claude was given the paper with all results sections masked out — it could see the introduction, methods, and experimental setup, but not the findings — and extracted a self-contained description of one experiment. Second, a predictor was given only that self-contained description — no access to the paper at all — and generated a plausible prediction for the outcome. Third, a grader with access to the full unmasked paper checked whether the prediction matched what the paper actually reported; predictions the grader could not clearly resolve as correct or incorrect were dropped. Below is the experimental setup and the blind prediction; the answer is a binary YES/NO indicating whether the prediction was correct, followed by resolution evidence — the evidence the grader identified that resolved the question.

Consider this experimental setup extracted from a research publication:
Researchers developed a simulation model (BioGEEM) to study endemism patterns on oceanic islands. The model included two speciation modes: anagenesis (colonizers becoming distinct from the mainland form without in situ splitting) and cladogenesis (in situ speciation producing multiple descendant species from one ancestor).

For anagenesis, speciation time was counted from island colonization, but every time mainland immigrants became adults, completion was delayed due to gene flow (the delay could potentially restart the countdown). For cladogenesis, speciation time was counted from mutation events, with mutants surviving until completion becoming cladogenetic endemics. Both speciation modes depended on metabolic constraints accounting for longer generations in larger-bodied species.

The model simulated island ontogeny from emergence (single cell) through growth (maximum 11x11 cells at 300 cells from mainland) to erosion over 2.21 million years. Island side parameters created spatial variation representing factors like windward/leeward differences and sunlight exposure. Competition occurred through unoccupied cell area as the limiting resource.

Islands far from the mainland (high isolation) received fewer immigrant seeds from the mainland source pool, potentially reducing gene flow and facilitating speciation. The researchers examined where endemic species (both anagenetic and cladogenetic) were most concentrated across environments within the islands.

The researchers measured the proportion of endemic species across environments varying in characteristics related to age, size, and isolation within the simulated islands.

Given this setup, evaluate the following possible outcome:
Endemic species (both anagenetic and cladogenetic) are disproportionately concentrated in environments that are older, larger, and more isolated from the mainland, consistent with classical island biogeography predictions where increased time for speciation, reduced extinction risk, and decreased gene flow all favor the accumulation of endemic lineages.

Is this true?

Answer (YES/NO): NO